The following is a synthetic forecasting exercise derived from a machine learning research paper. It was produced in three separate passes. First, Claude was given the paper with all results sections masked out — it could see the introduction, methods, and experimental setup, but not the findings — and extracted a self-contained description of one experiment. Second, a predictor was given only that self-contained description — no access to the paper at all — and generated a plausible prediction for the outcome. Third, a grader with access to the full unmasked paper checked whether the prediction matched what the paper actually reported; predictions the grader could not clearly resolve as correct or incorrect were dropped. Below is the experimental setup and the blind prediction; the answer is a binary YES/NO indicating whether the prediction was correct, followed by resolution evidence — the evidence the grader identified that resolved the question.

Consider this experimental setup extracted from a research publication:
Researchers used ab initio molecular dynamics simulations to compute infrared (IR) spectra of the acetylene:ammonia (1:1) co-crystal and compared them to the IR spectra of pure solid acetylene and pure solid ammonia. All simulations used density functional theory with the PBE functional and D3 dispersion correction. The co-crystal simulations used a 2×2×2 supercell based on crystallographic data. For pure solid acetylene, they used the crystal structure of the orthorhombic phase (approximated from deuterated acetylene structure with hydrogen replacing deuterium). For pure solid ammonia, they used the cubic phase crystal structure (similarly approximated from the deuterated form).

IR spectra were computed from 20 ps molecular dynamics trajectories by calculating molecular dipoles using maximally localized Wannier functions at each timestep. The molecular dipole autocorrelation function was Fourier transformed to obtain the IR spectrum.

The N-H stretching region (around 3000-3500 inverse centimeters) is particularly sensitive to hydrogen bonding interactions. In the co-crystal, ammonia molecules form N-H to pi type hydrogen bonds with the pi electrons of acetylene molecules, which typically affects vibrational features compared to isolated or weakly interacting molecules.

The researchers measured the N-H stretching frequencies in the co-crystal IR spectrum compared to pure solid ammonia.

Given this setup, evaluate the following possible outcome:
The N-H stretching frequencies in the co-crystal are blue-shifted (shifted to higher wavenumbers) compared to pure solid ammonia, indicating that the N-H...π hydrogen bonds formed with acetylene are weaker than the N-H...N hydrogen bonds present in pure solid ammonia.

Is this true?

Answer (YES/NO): YES